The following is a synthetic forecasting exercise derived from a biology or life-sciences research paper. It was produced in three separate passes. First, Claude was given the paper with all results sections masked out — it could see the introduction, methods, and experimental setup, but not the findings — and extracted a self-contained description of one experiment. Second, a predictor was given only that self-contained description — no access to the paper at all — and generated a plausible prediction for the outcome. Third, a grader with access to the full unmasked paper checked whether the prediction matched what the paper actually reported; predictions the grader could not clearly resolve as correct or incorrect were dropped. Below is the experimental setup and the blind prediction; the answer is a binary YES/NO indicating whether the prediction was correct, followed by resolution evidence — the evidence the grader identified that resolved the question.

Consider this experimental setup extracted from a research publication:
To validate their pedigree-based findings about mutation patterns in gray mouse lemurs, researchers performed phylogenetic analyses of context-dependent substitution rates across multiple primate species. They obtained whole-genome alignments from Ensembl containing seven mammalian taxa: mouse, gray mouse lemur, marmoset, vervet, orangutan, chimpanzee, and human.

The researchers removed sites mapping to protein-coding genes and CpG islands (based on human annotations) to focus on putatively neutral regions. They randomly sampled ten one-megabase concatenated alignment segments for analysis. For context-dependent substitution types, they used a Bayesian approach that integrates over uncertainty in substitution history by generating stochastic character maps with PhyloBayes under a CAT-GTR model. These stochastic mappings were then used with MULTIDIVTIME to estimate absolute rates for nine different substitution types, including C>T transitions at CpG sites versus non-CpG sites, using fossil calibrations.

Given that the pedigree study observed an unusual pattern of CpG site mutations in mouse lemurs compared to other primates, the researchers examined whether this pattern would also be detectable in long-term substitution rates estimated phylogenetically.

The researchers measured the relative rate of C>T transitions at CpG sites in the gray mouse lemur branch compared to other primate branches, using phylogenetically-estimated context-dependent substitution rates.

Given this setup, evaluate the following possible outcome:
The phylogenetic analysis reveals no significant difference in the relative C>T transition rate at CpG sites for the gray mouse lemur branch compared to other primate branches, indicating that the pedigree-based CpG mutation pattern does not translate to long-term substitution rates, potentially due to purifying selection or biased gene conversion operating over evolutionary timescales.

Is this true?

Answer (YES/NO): NO